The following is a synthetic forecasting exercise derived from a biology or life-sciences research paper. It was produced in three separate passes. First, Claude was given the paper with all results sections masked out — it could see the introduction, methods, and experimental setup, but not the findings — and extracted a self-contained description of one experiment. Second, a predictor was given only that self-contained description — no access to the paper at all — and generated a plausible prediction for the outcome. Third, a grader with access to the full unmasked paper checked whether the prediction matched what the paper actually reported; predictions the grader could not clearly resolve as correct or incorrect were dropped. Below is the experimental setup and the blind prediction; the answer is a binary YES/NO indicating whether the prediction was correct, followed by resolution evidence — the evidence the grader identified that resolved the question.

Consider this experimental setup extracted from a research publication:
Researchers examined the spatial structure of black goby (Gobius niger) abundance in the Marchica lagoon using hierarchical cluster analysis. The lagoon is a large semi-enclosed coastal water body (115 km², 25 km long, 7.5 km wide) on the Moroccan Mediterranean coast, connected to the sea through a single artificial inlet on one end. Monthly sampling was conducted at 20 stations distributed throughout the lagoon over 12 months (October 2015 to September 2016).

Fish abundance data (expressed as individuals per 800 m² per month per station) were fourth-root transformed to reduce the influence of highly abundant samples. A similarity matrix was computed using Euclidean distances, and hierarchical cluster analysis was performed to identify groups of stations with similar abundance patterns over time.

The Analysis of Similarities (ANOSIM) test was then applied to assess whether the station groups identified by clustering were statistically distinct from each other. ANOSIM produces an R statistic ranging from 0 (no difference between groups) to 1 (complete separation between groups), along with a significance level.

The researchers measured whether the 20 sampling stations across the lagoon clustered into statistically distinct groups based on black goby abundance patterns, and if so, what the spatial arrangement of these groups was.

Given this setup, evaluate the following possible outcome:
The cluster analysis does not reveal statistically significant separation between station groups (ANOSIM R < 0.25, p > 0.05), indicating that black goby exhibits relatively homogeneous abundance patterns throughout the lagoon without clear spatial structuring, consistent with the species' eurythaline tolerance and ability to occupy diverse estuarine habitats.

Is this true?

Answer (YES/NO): NO